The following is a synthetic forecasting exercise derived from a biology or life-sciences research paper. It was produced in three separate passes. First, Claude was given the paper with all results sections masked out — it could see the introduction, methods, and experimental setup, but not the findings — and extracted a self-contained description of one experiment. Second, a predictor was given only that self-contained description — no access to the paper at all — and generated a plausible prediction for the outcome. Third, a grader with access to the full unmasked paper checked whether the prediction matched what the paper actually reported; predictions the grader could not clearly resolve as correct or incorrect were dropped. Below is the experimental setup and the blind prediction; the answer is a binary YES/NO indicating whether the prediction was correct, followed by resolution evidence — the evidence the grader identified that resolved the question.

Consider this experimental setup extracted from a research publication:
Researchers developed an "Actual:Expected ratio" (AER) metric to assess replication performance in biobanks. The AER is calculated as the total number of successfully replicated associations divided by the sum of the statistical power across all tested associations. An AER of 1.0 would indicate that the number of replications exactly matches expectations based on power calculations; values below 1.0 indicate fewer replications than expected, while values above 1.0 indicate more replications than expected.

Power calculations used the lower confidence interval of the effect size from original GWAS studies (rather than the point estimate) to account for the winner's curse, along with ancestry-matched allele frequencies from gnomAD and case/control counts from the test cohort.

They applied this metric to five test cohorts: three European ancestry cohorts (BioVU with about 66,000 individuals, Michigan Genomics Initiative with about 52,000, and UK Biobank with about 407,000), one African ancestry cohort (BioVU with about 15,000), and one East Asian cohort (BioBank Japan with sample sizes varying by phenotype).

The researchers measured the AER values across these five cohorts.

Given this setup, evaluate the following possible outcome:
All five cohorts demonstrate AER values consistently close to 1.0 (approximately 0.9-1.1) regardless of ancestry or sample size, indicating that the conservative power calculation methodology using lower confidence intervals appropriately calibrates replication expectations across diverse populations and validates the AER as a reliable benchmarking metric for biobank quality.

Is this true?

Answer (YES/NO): NO